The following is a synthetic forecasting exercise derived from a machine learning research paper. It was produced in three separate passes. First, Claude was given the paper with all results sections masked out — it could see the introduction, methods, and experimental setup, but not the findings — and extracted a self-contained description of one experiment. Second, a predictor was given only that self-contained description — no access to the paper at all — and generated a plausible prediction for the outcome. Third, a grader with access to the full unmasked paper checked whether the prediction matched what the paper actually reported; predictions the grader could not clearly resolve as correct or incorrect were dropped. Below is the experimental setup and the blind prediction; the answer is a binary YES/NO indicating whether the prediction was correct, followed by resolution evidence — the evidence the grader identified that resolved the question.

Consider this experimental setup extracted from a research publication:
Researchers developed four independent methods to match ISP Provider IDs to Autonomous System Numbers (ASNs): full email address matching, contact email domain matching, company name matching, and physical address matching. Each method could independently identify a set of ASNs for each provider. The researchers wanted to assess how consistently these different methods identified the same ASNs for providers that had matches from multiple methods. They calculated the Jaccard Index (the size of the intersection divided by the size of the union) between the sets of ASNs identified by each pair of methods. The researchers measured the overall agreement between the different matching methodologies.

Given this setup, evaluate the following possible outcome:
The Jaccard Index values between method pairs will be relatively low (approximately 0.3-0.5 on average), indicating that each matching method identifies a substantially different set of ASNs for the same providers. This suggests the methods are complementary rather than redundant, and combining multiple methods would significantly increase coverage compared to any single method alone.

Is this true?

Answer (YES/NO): NO